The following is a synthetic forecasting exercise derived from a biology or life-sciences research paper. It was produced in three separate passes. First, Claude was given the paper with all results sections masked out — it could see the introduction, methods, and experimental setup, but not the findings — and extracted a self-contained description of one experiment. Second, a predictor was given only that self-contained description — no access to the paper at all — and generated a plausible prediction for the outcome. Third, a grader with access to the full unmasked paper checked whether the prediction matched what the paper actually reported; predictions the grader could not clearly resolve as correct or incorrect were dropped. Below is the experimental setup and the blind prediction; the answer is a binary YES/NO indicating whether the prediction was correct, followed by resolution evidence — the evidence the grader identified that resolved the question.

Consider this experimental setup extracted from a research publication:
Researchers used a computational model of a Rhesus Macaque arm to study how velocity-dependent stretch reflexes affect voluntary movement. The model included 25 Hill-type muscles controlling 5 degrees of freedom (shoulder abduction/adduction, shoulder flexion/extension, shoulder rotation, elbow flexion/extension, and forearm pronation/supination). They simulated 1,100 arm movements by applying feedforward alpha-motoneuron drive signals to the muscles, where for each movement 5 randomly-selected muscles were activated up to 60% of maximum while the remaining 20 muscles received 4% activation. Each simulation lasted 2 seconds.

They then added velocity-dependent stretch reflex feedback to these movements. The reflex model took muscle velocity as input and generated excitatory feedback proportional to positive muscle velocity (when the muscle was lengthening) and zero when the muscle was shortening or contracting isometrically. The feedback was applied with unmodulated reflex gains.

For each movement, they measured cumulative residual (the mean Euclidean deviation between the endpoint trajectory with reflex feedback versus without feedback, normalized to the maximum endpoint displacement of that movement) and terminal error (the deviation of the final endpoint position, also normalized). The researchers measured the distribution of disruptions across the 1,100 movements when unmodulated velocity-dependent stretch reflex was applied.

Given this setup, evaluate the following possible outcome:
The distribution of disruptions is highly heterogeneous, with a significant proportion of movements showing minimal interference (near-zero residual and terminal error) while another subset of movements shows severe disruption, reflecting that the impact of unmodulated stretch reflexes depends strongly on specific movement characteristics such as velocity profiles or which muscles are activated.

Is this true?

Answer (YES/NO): NO